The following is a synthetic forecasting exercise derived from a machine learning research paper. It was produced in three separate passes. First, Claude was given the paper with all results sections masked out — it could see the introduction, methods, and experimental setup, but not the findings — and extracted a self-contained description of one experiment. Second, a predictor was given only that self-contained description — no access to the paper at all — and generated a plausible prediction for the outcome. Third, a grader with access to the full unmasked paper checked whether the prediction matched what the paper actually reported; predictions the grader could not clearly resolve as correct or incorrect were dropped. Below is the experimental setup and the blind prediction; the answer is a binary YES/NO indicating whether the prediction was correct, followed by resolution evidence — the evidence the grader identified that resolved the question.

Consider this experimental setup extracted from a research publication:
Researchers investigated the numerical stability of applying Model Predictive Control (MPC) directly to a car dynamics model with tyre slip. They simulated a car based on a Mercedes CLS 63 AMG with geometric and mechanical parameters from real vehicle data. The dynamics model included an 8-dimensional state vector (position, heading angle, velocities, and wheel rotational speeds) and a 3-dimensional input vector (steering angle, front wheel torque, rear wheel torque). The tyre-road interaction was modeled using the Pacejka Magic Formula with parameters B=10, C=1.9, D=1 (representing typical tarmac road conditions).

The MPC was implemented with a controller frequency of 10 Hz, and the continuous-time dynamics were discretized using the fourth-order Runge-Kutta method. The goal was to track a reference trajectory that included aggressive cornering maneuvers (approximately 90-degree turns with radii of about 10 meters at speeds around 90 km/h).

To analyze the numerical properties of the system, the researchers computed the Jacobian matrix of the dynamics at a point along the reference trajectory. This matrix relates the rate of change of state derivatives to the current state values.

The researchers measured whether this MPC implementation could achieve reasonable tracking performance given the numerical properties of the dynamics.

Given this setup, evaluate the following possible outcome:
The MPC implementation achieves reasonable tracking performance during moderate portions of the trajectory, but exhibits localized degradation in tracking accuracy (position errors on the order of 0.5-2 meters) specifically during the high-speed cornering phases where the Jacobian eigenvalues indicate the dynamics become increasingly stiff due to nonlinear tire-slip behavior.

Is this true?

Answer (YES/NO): NO